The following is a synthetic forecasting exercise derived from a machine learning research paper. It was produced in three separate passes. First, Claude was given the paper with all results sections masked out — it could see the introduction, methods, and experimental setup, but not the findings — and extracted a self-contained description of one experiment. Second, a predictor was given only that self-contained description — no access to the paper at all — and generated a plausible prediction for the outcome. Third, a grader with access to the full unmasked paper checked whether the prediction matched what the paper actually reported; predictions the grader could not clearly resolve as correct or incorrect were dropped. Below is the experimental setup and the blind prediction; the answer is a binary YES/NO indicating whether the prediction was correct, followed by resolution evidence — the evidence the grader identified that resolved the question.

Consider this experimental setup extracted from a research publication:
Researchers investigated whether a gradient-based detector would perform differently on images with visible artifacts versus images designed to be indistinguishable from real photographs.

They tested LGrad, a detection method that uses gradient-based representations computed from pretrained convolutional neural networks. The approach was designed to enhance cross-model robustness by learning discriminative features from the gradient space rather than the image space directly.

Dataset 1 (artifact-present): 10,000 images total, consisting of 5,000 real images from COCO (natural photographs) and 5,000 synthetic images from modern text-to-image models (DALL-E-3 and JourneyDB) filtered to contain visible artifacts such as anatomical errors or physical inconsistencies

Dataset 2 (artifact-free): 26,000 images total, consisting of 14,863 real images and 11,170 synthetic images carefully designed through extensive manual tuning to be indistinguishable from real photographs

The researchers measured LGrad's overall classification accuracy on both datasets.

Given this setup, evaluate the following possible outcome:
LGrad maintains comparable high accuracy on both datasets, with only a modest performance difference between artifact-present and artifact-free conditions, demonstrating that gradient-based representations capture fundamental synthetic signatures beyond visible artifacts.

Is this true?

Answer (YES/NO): NO